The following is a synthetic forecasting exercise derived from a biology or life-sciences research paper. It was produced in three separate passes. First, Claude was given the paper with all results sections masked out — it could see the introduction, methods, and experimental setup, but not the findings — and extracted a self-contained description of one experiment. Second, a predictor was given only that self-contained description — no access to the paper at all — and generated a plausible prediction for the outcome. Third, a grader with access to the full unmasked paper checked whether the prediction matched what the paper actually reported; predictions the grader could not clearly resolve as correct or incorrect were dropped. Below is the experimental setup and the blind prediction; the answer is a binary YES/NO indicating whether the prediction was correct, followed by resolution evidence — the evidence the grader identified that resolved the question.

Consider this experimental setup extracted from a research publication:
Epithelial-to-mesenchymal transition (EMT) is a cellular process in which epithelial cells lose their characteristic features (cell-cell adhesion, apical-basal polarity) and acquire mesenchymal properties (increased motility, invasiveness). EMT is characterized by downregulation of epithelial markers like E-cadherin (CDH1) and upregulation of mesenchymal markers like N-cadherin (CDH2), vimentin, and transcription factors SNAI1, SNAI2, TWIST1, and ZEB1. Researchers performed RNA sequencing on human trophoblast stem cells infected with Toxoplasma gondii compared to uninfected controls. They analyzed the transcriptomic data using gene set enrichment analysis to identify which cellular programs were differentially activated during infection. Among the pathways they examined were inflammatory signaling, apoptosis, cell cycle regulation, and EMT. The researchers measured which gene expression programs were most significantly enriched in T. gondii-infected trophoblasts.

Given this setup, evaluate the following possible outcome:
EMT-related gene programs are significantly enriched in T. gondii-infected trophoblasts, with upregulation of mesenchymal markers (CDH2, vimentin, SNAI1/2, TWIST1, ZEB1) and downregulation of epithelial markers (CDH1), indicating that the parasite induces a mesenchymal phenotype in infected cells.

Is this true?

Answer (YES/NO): NO